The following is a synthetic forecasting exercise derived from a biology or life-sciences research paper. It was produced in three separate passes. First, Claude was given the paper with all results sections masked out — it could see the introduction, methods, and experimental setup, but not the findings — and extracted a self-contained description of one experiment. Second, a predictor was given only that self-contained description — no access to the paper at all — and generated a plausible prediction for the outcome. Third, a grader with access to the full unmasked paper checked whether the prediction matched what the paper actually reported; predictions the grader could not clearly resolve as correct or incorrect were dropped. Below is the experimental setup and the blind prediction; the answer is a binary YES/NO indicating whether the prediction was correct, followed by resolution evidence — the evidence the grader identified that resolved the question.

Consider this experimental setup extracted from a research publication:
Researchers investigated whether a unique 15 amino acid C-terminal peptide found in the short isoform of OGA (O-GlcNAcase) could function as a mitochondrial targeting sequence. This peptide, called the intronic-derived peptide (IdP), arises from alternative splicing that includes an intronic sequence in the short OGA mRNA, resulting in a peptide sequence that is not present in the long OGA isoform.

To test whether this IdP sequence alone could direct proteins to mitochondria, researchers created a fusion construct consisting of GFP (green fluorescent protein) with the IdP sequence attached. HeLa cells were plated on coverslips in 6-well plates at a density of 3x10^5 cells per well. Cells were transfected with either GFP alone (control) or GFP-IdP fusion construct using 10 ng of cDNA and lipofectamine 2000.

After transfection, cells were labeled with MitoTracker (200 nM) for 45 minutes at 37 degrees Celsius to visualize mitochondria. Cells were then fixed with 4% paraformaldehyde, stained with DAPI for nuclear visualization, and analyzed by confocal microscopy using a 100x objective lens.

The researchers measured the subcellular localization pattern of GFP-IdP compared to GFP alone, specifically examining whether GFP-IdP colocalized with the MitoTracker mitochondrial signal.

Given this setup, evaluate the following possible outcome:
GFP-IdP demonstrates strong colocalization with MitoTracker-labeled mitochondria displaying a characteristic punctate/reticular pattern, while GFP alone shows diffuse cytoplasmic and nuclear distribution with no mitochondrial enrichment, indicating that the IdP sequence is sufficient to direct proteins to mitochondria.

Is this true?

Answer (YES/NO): YES